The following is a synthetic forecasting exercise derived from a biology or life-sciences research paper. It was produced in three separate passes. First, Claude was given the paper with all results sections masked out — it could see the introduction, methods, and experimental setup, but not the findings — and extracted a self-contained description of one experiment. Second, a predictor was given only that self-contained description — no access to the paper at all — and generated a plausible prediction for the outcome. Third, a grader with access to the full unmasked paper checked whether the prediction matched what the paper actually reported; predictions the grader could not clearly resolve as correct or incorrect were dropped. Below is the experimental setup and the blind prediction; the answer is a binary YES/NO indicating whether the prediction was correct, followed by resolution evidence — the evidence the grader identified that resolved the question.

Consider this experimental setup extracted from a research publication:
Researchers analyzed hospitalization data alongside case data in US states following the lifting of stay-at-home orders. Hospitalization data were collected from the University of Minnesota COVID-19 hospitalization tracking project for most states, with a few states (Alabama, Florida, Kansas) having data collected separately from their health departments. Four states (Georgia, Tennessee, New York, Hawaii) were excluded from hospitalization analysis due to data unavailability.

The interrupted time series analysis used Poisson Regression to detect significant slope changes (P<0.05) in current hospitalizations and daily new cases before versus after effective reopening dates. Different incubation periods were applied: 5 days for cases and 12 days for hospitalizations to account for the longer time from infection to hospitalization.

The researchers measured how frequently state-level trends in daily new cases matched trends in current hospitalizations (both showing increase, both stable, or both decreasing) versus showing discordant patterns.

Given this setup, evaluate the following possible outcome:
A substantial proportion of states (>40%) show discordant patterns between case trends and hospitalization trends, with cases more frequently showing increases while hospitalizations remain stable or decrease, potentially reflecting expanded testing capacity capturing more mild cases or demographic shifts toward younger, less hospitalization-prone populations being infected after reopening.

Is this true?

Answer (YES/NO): NO